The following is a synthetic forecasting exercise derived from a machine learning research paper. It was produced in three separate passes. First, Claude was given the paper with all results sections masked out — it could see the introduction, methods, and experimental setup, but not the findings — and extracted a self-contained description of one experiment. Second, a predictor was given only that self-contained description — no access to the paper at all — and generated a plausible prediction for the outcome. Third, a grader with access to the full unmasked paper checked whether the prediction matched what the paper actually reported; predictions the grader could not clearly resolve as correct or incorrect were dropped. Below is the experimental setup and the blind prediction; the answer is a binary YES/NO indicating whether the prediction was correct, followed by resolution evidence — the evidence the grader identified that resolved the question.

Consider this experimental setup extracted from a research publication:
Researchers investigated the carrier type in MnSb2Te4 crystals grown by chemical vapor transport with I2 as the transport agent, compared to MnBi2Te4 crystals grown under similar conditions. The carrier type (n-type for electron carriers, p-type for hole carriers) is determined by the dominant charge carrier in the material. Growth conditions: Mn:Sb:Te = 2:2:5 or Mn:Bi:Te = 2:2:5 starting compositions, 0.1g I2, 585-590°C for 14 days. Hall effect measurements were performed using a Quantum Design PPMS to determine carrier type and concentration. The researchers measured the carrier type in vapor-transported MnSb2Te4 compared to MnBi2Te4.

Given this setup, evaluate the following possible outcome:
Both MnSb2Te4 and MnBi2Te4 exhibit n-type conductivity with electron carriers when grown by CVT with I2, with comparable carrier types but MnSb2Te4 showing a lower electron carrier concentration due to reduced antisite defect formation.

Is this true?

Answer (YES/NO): NO